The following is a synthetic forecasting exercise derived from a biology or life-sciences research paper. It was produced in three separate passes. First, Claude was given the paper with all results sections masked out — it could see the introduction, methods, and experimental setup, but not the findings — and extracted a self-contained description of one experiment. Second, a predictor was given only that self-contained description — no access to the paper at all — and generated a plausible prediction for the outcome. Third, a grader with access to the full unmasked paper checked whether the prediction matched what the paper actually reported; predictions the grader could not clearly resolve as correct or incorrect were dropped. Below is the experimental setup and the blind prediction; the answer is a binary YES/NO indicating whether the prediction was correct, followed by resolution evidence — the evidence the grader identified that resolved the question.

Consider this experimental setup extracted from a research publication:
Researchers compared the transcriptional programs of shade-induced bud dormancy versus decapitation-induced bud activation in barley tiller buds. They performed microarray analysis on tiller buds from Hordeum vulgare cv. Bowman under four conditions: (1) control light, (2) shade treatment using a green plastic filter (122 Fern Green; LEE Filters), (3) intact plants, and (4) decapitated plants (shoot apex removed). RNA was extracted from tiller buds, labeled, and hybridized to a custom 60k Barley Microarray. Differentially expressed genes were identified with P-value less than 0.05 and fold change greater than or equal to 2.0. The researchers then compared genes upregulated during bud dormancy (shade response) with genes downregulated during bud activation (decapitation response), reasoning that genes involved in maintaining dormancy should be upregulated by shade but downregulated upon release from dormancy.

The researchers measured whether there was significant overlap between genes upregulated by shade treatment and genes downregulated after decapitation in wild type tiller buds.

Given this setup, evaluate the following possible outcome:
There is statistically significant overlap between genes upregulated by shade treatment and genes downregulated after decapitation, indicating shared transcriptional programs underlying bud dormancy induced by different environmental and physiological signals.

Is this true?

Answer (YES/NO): YES